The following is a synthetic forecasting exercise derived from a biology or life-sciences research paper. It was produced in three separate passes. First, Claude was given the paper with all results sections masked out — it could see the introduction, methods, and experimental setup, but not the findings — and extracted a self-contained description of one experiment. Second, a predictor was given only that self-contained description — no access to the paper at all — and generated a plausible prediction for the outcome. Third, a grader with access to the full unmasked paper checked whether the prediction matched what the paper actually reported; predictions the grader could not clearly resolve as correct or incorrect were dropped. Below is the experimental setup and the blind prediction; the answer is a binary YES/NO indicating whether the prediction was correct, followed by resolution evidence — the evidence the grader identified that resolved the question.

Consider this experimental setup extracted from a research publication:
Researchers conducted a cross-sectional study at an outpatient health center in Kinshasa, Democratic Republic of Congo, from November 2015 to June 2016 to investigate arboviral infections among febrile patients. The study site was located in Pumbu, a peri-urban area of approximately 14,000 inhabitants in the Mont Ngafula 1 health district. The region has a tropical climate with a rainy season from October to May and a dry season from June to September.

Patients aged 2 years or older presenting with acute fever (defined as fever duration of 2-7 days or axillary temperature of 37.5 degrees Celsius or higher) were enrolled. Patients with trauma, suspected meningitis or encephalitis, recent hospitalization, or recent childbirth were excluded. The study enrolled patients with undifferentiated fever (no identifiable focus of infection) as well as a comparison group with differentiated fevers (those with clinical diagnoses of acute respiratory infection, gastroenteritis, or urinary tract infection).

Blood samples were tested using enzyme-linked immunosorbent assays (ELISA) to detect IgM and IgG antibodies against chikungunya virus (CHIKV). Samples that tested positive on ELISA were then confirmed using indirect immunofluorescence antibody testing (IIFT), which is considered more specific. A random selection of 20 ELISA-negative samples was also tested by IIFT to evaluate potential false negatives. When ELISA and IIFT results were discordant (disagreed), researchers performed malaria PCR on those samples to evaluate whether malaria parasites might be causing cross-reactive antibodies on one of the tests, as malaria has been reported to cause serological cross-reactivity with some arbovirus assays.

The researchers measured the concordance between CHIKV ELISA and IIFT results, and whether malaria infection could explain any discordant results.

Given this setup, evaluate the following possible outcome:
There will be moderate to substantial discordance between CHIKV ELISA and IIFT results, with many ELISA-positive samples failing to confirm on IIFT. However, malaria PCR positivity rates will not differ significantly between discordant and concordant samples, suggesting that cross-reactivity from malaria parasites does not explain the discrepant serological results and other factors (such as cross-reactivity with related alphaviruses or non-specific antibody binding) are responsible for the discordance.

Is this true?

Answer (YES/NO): NO